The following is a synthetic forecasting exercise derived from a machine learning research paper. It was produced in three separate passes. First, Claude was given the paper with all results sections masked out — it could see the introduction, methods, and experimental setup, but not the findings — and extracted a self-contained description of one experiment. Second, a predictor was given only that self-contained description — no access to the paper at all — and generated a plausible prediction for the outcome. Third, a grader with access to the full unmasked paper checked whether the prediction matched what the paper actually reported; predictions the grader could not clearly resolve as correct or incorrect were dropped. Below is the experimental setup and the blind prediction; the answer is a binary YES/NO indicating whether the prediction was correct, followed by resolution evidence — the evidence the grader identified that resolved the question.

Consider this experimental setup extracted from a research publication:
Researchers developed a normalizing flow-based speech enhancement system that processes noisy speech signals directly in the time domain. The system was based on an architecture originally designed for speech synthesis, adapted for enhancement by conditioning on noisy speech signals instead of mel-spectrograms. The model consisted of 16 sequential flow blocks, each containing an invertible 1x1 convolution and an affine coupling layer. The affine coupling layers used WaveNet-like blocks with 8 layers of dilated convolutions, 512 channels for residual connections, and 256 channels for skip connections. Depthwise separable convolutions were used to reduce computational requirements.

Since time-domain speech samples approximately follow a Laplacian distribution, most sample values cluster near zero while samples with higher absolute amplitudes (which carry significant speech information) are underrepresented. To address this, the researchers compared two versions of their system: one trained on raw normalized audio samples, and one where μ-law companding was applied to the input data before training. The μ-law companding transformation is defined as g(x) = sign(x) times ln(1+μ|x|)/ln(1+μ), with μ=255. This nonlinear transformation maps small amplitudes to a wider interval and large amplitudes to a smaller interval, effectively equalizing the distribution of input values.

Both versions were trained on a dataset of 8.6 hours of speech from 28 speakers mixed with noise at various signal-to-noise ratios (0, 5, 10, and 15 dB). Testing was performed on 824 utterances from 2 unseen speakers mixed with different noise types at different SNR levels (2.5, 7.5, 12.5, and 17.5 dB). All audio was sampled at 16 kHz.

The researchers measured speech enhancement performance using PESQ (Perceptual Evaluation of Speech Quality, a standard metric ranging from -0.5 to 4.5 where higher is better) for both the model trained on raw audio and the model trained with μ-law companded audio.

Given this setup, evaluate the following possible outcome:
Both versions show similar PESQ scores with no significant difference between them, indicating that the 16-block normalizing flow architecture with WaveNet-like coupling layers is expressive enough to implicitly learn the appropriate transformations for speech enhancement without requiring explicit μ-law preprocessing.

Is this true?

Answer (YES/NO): NO